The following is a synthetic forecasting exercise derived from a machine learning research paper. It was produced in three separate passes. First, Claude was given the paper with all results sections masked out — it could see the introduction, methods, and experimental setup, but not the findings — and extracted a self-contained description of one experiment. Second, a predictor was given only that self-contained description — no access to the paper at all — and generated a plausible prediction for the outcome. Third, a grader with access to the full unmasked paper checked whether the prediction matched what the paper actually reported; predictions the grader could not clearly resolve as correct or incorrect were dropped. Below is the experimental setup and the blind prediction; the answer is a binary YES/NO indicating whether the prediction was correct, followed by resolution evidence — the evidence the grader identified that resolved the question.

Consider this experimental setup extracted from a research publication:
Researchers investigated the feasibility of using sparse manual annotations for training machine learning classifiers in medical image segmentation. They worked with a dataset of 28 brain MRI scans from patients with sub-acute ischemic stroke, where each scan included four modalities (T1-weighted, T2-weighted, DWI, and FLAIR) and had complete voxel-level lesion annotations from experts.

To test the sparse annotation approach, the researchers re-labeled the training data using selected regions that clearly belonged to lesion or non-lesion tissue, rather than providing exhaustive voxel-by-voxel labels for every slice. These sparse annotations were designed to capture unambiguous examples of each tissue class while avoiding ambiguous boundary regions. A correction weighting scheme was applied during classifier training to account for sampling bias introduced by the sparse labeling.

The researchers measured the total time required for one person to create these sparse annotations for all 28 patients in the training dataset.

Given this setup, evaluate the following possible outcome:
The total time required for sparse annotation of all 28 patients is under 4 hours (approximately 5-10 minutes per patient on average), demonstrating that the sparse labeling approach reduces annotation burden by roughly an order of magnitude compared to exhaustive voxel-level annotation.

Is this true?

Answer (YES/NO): YES